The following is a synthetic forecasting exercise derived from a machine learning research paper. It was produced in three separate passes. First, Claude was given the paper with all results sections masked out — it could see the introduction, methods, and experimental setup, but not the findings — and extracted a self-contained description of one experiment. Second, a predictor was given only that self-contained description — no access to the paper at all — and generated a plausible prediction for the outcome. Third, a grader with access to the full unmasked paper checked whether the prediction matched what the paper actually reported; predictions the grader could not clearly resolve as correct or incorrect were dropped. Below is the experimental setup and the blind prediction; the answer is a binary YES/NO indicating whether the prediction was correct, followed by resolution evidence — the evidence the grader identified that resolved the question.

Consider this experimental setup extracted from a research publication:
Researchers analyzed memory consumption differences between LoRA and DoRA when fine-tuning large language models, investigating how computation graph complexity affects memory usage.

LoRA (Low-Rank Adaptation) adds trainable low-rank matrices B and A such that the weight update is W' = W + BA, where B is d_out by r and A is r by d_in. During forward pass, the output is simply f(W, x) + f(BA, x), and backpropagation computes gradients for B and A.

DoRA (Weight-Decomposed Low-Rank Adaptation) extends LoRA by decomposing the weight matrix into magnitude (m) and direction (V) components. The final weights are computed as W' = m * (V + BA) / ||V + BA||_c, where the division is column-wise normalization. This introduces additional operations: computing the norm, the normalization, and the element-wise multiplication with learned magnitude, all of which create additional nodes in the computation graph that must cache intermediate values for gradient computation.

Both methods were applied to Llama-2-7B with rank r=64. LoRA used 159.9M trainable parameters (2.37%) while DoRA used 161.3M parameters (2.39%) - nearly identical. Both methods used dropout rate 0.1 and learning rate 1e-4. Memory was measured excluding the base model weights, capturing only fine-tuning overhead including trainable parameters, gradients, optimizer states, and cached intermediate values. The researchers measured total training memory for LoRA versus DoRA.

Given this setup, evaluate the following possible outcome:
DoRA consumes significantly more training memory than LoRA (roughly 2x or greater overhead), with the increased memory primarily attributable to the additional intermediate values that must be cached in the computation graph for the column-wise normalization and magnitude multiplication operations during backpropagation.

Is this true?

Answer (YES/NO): YES